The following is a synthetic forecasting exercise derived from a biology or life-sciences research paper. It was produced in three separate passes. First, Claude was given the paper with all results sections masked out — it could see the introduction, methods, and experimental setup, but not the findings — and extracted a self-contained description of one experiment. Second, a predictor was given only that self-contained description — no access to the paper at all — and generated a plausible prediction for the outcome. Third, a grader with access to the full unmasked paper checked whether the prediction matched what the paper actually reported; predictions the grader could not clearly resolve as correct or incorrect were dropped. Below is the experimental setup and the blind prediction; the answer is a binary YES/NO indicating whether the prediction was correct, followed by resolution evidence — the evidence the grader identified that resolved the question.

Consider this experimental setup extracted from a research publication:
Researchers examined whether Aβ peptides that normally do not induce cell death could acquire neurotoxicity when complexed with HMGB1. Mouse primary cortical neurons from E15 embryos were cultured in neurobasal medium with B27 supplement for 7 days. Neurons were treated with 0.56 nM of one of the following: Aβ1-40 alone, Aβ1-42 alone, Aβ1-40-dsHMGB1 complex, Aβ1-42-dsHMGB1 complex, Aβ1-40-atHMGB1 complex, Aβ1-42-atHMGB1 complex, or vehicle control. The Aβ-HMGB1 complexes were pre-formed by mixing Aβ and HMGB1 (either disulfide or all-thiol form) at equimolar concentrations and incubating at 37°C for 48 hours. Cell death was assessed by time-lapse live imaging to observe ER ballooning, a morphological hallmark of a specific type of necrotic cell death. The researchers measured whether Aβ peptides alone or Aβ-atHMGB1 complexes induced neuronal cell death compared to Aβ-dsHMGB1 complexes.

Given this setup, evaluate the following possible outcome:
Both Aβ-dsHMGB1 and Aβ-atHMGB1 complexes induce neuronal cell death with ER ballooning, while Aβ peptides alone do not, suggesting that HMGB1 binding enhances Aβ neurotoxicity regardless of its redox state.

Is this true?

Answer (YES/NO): NO